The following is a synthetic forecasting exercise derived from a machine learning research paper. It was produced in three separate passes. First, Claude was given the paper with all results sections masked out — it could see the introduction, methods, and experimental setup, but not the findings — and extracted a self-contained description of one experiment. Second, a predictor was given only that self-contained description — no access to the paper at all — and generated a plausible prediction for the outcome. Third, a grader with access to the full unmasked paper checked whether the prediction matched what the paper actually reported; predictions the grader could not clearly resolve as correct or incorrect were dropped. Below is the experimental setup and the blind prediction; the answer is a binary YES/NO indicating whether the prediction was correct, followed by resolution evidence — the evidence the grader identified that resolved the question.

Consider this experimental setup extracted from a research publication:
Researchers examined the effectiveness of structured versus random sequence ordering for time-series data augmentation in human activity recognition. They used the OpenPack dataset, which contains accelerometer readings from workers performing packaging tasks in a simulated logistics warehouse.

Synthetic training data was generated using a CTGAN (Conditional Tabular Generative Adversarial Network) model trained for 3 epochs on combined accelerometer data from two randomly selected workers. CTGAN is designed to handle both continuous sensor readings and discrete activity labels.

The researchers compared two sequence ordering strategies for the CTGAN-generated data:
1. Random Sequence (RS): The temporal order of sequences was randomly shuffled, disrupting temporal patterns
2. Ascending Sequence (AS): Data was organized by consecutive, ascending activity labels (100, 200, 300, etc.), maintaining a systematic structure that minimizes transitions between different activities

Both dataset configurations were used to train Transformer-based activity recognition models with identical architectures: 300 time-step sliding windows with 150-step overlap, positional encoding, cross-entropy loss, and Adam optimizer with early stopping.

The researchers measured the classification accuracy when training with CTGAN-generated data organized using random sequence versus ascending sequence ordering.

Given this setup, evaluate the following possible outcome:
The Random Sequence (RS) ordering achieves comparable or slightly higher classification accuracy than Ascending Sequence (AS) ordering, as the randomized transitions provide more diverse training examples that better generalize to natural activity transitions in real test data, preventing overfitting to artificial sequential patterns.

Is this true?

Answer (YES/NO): NO